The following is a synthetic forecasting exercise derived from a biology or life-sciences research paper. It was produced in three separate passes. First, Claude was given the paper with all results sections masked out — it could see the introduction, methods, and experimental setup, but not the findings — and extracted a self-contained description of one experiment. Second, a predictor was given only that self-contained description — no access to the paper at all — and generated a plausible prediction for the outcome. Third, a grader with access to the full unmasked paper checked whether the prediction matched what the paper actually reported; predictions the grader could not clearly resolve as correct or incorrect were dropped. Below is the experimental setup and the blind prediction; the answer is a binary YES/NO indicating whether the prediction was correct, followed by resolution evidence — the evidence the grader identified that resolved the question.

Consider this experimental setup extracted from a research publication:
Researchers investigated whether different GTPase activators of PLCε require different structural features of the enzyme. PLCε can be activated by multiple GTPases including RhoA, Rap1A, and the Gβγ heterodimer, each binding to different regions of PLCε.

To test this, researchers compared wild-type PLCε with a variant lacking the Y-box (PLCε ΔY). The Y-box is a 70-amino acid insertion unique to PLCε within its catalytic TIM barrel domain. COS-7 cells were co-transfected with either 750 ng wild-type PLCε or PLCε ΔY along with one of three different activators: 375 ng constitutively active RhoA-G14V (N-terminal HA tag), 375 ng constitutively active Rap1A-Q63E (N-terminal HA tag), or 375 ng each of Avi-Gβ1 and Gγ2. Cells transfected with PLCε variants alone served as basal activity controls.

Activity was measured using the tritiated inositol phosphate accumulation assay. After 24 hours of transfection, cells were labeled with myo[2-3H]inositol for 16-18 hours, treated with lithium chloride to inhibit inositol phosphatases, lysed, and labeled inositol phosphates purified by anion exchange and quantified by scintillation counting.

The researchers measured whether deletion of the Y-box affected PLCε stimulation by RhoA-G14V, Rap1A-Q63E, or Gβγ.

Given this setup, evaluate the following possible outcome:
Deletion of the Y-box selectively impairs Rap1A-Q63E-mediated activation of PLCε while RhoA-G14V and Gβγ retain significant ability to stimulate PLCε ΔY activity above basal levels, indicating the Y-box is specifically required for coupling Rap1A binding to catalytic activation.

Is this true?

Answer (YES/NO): NO